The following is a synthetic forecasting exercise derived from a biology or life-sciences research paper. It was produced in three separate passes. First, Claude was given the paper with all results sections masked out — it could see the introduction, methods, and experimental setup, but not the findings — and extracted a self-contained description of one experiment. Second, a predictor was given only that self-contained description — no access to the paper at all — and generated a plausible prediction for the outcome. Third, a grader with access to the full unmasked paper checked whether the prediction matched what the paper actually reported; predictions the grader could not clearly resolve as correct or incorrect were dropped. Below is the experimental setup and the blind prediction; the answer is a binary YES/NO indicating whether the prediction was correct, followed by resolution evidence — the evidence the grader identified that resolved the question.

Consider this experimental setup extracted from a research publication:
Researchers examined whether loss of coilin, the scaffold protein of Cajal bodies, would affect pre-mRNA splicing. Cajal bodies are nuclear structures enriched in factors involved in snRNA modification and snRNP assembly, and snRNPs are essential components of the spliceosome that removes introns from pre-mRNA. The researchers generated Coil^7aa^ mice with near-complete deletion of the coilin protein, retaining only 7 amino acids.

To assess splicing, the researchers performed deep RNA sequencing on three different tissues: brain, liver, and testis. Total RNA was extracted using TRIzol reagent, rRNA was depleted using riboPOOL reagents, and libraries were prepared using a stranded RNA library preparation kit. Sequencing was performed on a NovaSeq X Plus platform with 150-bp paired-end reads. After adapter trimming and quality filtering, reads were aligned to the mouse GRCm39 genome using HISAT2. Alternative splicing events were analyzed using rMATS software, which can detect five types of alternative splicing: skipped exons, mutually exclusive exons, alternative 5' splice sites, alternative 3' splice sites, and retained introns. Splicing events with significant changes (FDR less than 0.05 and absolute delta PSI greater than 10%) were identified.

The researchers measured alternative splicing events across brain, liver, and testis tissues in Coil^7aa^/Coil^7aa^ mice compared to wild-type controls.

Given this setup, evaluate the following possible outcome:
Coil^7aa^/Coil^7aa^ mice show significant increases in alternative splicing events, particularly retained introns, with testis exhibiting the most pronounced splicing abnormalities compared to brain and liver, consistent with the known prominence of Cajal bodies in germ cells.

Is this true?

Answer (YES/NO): NO